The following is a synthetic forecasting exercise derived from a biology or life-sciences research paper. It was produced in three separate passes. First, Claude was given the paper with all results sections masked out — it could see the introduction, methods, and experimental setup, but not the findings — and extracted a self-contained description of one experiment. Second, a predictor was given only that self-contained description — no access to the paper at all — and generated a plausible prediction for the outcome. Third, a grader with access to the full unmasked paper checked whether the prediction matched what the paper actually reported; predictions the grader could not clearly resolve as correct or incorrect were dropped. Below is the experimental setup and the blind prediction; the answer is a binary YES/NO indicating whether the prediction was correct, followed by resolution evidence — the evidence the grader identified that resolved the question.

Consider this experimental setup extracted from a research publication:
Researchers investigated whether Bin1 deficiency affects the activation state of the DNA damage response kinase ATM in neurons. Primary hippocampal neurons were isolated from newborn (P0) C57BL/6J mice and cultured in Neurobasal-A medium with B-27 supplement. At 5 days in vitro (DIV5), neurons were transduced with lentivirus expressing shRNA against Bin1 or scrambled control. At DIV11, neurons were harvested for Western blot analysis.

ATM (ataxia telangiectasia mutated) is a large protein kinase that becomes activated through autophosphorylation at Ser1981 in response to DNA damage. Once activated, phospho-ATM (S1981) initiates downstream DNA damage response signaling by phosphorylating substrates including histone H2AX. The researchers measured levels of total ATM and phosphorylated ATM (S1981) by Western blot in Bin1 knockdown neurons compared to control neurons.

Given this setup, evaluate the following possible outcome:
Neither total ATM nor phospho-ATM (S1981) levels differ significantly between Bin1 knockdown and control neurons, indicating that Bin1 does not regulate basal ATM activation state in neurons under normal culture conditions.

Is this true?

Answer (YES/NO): NO